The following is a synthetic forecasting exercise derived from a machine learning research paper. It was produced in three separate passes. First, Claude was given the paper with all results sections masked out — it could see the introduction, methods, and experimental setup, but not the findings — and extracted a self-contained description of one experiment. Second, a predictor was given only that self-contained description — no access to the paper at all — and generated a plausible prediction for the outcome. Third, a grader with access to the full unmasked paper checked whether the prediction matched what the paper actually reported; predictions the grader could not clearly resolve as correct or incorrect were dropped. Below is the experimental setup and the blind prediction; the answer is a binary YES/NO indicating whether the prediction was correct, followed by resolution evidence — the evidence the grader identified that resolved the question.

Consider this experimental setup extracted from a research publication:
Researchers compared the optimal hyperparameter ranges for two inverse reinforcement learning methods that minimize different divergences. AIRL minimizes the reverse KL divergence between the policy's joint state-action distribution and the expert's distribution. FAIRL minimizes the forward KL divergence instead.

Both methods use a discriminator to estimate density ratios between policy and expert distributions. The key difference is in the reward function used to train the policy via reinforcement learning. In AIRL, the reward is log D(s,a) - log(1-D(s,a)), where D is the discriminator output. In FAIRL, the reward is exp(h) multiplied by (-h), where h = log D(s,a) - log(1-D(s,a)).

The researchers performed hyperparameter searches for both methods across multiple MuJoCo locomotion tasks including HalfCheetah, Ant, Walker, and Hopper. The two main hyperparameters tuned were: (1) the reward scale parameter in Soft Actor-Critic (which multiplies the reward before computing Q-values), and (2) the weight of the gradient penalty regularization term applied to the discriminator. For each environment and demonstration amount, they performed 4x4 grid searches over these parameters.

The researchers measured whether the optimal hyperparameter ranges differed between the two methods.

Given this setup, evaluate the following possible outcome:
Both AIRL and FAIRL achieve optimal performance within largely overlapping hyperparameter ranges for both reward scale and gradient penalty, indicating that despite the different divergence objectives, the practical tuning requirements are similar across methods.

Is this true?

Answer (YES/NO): NO